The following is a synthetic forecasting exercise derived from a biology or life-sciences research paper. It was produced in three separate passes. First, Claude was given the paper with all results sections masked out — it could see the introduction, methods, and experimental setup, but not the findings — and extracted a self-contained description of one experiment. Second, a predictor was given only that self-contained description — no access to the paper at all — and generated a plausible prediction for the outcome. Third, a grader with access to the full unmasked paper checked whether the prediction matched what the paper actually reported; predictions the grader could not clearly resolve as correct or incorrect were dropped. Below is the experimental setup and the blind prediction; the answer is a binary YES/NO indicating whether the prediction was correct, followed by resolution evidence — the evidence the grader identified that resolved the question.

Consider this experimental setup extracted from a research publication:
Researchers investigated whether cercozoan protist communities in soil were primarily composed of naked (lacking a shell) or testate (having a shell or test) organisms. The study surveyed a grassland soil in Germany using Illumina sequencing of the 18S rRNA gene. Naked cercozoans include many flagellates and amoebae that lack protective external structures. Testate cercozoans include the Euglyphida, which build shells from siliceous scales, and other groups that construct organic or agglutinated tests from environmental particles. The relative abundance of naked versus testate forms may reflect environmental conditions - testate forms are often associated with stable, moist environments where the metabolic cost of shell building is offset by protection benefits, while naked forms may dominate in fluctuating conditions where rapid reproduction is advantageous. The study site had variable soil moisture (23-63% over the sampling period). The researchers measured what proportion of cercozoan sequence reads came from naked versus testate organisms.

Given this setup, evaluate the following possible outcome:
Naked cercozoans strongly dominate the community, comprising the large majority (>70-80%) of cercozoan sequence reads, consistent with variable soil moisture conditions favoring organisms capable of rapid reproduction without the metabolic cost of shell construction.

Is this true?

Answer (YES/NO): YES